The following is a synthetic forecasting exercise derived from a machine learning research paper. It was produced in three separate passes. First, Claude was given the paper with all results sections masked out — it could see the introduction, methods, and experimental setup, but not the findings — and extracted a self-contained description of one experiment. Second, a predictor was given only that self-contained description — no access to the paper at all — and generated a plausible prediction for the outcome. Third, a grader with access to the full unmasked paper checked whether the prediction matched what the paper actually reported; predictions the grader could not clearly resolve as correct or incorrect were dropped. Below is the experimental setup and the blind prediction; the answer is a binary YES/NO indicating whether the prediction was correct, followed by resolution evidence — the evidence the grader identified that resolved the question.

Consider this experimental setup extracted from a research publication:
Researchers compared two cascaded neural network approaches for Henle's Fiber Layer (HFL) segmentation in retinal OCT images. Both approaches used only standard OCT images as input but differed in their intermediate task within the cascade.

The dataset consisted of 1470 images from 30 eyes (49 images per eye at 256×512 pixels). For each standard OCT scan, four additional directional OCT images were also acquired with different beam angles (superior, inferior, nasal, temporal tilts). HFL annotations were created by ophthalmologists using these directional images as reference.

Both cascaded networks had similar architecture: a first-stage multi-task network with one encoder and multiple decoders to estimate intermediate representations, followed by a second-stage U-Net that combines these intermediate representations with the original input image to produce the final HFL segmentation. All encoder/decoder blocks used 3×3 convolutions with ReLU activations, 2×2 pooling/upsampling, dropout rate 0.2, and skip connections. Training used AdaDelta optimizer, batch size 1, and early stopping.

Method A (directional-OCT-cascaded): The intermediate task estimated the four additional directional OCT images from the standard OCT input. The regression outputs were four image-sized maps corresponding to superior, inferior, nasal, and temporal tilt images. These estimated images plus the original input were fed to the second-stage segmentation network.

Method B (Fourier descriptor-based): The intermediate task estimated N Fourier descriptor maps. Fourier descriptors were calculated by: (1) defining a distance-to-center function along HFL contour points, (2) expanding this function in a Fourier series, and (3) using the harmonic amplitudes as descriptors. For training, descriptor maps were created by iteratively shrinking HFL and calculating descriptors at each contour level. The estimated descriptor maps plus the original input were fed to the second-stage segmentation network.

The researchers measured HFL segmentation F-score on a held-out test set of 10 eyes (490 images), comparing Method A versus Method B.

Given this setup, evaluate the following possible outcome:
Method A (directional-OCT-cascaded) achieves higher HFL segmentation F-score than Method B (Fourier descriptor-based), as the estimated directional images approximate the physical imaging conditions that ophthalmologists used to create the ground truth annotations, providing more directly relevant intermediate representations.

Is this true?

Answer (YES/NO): NO